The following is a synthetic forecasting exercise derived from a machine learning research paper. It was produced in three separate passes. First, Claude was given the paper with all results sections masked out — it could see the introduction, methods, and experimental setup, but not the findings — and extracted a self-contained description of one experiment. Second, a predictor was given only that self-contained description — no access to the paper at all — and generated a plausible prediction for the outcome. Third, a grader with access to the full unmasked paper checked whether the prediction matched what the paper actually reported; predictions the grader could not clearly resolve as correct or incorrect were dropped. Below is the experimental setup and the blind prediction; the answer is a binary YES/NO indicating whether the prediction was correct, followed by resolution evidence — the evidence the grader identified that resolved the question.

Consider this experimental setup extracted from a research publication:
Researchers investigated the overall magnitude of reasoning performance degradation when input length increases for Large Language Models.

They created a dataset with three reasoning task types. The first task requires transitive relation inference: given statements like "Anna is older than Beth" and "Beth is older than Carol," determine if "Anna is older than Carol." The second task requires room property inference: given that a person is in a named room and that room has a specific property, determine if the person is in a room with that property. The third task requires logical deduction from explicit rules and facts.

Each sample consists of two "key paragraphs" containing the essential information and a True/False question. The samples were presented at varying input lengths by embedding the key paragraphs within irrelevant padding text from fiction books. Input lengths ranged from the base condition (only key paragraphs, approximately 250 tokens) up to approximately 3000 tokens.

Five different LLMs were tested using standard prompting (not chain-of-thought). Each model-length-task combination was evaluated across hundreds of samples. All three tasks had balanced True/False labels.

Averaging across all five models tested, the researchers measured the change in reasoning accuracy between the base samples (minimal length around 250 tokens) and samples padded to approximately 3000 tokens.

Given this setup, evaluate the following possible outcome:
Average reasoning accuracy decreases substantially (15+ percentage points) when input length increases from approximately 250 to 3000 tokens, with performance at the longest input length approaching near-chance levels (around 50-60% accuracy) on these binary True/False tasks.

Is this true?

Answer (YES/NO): NO